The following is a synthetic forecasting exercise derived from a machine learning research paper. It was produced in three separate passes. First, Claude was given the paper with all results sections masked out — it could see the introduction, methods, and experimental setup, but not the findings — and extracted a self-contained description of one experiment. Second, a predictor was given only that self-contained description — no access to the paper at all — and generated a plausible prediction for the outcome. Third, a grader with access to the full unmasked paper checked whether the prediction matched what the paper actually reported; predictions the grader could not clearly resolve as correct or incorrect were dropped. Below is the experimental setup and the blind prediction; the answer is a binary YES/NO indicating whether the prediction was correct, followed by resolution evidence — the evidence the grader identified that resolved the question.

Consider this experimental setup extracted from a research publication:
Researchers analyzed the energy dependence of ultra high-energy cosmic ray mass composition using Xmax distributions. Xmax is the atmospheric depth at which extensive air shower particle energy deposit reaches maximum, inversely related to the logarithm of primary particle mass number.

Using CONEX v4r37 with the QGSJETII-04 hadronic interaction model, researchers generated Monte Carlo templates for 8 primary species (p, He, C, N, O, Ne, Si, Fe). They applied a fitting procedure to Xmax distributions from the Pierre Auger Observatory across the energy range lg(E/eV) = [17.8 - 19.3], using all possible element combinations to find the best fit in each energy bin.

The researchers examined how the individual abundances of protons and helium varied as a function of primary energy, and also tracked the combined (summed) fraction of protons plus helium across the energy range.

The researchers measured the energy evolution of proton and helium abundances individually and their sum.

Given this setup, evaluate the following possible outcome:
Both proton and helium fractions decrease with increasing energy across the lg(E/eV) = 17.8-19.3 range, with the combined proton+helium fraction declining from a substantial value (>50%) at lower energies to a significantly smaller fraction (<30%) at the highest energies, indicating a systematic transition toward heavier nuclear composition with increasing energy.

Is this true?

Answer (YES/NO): NO